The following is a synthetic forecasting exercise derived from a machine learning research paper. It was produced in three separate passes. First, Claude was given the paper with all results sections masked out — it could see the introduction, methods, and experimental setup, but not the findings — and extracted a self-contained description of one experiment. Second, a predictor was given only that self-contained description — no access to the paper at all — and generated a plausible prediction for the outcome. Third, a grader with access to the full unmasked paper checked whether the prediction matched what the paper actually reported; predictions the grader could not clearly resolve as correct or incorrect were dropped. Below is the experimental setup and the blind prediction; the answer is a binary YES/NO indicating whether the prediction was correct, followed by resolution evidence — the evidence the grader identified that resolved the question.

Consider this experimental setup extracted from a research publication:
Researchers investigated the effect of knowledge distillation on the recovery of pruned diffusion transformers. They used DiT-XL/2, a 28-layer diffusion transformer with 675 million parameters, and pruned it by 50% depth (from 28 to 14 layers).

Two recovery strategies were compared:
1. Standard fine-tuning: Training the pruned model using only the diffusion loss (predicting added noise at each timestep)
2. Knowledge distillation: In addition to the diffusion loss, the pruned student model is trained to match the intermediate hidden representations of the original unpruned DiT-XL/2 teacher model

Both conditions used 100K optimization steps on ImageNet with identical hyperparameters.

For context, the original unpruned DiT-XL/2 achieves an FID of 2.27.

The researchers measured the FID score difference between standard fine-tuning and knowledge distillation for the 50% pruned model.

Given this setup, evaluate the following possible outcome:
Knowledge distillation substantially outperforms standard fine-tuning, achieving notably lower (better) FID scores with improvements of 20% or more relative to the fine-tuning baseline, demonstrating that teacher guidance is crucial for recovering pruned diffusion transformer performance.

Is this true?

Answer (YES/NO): YES